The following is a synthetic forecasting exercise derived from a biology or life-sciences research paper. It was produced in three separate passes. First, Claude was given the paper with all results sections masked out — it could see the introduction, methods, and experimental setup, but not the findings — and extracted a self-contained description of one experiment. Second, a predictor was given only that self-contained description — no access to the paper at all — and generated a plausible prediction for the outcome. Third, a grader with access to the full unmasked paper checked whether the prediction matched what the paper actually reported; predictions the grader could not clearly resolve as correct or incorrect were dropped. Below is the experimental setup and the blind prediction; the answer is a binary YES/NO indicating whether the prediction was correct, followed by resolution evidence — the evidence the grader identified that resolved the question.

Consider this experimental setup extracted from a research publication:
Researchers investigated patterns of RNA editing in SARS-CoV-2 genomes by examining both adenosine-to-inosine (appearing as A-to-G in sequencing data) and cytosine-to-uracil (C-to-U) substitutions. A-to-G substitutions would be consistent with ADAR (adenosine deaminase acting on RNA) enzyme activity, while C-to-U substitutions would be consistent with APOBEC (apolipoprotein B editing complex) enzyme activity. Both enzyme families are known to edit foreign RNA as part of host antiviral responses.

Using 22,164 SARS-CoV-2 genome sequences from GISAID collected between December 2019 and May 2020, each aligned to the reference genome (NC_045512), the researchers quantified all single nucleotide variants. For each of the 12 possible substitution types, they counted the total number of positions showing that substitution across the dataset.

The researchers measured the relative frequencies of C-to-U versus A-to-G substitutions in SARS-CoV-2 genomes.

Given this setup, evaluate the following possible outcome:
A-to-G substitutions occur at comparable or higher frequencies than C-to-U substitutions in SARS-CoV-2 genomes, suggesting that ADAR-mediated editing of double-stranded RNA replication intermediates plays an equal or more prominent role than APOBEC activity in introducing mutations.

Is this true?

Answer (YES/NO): NO